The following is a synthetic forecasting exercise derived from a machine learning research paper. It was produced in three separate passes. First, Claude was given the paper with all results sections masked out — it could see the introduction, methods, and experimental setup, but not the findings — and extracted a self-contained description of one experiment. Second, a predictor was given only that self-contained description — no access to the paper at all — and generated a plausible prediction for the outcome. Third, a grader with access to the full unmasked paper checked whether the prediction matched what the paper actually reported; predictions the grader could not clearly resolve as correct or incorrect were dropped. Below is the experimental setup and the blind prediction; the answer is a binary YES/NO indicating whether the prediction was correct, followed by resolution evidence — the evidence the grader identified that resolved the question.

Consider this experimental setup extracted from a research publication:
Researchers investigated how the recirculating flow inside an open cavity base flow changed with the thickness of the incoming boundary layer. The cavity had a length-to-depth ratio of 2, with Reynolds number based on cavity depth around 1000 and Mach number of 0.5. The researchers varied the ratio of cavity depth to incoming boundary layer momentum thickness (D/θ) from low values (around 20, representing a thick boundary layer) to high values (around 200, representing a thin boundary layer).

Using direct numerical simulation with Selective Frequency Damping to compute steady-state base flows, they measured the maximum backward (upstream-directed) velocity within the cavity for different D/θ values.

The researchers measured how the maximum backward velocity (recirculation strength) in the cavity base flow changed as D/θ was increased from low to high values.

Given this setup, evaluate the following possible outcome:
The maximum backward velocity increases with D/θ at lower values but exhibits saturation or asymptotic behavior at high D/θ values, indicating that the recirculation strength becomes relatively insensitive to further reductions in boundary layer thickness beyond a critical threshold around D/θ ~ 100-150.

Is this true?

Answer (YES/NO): YES